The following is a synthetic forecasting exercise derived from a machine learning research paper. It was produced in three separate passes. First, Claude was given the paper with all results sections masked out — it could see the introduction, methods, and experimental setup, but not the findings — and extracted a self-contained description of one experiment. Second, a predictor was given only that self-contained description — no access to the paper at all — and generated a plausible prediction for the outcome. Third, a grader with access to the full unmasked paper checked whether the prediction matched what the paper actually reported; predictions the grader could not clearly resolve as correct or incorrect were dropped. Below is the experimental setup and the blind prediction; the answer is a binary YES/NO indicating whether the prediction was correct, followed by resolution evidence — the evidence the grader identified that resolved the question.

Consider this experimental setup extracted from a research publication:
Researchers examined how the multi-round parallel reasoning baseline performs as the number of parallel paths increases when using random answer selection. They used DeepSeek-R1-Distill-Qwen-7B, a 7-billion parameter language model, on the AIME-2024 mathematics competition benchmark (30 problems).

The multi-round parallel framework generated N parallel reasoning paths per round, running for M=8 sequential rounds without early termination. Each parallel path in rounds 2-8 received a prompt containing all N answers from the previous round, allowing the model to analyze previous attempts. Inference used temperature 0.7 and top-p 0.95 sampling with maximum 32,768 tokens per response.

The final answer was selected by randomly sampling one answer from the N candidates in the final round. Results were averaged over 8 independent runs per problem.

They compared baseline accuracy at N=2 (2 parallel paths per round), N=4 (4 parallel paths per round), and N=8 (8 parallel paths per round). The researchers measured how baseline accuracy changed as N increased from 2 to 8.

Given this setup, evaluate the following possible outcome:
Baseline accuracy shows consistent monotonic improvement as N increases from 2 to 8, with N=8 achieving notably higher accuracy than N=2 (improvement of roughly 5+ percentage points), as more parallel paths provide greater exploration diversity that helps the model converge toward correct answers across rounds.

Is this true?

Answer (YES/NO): NO